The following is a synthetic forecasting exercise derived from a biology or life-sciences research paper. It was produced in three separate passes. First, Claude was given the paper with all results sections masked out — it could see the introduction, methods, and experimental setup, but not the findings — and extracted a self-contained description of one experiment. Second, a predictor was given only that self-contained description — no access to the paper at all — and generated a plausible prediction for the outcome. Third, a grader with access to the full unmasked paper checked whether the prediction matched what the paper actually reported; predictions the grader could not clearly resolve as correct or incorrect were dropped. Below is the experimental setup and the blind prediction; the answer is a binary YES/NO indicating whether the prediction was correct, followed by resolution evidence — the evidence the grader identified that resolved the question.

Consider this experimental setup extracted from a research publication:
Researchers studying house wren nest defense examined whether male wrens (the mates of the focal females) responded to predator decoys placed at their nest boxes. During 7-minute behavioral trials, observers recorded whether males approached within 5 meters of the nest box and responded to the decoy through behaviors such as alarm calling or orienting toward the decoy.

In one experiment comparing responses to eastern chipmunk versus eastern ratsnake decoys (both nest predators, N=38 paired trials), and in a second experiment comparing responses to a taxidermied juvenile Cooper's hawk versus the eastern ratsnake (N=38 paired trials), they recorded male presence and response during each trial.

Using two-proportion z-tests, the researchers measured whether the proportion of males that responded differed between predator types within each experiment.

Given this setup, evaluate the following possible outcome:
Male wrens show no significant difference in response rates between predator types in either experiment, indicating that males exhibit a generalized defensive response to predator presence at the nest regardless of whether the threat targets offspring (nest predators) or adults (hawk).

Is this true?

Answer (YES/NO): YES